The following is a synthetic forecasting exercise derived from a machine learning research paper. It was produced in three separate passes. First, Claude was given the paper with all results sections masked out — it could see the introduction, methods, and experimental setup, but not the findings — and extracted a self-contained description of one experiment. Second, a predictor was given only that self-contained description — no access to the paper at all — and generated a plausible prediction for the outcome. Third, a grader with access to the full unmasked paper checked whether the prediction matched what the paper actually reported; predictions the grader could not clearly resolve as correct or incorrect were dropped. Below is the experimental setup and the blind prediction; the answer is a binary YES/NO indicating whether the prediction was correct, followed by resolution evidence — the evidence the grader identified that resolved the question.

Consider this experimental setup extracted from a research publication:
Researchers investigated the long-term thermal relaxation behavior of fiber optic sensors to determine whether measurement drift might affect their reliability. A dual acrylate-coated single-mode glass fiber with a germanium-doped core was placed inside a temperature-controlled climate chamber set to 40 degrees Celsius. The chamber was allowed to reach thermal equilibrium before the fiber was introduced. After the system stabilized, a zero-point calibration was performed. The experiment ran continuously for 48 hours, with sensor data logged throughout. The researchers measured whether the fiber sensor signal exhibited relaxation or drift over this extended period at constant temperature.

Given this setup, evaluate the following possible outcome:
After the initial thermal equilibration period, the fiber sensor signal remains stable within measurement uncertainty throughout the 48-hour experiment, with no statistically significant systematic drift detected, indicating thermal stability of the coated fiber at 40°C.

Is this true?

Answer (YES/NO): YES